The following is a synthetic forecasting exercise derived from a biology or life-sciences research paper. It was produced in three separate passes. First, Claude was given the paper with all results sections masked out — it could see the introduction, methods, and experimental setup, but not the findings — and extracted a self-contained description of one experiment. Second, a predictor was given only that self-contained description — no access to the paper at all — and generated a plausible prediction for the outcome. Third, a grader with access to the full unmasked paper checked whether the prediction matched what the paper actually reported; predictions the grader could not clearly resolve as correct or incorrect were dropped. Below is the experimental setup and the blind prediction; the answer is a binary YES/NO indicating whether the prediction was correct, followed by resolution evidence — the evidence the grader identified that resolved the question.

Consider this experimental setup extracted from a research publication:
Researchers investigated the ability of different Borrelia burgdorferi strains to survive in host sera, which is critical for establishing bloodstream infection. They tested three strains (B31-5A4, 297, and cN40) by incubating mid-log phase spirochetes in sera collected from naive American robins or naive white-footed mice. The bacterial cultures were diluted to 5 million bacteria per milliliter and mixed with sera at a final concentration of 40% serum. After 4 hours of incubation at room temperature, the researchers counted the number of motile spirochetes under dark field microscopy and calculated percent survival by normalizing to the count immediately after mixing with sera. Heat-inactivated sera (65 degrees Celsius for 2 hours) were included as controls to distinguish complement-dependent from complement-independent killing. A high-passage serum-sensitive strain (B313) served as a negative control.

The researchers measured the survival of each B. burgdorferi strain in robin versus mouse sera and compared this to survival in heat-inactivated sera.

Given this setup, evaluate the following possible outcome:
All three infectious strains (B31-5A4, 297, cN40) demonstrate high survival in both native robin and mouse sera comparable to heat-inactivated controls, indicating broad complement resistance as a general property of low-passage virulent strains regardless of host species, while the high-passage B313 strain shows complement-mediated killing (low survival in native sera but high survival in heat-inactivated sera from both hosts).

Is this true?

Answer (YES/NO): NO